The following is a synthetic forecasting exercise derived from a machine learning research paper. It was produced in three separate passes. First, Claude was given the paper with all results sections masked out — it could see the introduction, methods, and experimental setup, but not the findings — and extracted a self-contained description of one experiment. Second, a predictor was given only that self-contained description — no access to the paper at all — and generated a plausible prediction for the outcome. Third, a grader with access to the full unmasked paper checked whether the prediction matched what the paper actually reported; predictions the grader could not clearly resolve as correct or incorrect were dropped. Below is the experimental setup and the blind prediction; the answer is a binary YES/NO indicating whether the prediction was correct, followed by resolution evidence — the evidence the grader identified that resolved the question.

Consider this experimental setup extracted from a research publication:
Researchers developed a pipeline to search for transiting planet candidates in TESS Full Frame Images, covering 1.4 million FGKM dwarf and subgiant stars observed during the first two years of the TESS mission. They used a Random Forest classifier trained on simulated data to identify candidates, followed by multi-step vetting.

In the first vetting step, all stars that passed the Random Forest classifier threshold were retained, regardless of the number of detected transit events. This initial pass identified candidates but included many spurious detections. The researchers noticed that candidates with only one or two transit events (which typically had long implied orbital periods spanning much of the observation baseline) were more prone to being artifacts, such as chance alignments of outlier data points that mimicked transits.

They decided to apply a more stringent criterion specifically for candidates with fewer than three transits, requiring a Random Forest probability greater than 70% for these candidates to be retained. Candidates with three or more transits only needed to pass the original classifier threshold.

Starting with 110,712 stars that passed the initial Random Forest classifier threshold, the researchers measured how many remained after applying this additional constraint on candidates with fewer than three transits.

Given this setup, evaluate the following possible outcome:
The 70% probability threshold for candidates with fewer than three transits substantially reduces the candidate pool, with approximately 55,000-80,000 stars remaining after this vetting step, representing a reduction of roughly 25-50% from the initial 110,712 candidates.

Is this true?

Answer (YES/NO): YES